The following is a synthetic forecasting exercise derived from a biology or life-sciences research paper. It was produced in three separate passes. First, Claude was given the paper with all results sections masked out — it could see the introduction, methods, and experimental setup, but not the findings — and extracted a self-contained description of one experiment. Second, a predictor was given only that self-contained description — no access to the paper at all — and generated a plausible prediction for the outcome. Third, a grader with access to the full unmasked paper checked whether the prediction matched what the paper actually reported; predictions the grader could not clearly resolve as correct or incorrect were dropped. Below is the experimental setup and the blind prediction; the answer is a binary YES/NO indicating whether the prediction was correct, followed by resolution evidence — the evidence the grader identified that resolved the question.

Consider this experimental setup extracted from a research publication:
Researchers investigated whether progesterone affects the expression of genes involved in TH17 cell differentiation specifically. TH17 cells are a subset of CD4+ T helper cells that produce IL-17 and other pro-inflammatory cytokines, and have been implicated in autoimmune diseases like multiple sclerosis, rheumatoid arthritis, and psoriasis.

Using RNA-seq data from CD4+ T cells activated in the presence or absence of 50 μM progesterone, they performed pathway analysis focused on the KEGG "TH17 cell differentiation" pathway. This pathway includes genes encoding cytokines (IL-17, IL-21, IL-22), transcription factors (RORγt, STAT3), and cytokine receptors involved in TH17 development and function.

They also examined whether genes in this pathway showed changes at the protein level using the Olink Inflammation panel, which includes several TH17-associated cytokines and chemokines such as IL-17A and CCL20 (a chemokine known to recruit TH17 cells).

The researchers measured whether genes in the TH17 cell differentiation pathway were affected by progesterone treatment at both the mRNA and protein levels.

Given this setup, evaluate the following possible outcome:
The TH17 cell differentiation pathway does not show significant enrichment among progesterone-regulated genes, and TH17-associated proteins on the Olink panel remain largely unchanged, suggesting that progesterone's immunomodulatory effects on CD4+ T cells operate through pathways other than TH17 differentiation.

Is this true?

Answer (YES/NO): NO